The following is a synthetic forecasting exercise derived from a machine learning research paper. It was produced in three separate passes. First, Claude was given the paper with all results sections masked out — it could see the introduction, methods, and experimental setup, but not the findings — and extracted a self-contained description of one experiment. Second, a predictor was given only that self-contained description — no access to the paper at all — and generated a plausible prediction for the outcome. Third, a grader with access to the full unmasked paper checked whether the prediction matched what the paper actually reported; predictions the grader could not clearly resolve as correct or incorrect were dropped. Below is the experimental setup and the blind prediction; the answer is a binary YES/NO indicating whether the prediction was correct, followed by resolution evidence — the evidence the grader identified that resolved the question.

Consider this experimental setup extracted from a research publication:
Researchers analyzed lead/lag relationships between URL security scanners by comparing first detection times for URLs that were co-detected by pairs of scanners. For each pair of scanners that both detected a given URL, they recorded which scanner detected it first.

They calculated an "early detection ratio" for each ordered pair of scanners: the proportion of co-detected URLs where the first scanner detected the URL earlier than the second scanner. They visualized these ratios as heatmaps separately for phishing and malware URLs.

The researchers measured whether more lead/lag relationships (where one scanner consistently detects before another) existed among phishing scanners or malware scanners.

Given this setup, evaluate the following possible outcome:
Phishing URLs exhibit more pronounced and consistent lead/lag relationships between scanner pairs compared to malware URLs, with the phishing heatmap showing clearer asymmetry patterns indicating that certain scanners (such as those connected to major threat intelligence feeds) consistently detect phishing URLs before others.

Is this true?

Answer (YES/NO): YES